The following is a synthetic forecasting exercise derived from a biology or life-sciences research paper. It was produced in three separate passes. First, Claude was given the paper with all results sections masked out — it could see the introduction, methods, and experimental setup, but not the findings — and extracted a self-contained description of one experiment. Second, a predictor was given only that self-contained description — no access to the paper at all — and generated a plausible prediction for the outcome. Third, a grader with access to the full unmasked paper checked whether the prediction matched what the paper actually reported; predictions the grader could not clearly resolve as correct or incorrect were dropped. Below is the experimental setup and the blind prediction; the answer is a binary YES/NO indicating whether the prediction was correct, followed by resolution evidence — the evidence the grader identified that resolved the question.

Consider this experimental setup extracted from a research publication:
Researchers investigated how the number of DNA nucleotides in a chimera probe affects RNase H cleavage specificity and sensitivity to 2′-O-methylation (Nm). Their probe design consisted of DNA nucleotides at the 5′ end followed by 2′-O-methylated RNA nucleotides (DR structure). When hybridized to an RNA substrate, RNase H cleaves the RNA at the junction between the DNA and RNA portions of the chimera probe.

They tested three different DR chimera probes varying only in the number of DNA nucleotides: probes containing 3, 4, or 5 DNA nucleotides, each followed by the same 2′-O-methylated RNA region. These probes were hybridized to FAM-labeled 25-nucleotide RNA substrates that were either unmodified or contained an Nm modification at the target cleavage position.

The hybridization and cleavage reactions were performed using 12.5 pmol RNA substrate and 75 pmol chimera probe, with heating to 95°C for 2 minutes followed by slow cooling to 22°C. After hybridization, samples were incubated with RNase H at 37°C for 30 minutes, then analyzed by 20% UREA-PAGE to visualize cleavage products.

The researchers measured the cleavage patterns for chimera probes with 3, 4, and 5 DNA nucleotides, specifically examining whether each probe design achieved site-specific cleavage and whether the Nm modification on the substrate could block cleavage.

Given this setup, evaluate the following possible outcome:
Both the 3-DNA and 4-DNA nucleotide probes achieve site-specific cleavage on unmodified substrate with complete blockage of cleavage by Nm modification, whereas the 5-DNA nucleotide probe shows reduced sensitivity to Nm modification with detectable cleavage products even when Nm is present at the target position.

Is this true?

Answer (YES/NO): YES